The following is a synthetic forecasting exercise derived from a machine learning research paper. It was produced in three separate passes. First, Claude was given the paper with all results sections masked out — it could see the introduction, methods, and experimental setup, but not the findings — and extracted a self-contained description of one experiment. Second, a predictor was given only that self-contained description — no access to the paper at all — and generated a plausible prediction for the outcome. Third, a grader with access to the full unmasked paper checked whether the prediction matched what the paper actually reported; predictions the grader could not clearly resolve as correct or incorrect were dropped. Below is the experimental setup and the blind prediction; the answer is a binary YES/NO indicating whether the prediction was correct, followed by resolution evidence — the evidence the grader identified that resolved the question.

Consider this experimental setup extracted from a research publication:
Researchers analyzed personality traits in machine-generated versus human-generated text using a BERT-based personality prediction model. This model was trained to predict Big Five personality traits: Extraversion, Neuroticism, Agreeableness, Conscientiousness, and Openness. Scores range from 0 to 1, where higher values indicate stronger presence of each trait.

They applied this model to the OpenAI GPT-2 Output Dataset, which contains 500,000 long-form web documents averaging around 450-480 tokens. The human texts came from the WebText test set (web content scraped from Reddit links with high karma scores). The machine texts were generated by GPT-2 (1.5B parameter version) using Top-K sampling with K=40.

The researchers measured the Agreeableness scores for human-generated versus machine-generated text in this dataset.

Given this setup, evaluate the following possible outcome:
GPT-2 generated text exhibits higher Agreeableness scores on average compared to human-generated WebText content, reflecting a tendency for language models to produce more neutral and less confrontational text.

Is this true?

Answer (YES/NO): NO